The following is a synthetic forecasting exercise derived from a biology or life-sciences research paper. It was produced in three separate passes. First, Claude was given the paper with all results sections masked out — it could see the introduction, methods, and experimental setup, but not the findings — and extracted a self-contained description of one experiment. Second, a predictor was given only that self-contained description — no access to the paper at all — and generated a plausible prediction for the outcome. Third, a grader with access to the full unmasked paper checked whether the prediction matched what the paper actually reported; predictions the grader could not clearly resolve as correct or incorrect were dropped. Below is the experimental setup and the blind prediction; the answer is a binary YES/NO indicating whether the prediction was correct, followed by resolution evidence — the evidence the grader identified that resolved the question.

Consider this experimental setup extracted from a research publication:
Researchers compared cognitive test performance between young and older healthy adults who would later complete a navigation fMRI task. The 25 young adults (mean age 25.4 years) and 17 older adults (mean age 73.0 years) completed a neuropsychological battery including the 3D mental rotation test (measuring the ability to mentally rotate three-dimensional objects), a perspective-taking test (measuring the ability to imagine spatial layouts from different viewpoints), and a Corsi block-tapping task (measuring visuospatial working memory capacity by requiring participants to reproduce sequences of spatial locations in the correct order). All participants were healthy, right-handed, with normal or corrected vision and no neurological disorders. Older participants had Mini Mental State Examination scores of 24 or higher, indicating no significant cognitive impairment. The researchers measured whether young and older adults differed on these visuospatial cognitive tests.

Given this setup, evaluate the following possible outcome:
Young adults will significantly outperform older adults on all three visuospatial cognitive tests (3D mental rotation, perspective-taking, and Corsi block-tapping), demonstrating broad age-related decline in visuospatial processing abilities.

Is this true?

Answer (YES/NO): YES